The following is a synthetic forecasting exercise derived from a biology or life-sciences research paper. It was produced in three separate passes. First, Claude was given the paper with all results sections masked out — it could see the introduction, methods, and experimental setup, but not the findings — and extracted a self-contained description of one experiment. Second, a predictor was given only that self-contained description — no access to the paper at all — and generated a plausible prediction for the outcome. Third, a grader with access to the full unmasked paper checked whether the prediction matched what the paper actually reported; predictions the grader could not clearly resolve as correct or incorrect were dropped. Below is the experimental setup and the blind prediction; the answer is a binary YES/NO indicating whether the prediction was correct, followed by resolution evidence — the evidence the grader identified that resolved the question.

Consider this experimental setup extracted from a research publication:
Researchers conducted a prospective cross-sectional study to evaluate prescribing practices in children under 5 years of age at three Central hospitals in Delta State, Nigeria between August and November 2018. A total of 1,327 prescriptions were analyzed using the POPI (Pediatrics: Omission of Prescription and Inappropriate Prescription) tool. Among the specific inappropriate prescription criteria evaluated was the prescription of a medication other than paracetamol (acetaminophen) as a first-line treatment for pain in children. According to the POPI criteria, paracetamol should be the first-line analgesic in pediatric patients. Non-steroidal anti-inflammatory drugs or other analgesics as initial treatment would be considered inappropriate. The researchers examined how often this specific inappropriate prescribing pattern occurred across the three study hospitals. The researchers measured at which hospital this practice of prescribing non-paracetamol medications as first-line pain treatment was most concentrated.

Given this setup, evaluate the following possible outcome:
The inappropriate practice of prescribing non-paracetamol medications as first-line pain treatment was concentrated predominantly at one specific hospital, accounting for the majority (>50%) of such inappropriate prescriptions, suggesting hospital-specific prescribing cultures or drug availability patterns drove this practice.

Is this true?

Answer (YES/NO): YES